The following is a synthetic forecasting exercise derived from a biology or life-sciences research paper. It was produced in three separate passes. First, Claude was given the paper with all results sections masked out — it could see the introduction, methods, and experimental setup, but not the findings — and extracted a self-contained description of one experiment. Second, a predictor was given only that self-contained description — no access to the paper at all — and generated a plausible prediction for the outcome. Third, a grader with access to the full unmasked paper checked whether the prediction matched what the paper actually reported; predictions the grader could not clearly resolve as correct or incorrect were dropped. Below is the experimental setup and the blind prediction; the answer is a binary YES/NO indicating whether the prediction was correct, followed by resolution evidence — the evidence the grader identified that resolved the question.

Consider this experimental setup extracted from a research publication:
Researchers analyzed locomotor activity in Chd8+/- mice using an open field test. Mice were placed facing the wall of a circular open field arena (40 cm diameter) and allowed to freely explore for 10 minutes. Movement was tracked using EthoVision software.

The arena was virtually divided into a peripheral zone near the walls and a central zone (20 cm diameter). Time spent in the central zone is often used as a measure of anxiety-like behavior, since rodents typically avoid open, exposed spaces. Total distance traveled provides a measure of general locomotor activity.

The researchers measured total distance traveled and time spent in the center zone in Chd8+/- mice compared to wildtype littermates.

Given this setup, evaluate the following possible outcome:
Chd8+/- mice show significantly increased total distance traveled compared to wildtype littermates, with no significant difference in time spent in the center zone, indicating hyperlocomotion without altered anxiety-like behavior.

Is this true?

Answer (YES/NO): NO